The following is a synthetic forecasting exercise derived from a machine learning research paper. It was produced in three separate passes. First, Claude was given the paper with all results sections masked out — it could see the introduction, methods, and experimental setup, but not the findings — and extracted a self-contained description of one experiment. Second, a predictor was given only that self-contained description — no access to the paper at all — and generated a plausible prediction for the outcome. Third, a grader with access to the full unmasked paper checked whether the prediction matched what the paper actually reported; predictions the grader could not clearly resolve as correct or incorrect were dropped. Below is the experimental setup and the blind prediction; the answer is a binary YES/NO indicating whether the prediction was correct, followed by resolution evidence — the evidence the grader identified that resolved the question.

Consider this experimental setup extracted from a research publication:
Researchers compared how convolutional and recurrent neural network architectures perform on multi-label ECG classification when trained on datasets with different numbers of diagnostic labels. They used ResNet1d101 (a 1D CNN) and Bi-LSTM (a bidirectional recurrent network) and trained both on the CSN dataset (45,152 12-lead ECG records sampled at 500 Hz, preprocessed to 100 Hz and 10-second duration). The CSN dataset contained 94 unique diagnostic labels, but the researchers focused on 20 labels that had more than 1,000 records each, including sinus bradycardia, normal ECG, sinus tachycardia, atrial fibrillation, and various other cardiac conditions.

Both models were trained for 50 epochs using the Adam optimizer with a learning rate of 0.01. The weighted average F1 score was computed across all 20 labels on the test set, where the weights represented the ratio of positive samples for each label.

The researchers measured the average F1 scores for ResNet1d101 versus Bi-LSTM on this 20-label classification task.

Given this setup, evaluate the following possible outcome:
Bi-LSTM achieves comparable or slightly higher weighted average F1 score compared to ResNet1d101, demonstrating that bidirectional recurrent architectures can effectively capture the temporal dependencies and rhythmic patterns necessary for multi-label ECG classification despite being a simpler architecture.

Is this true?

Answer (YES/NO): NO